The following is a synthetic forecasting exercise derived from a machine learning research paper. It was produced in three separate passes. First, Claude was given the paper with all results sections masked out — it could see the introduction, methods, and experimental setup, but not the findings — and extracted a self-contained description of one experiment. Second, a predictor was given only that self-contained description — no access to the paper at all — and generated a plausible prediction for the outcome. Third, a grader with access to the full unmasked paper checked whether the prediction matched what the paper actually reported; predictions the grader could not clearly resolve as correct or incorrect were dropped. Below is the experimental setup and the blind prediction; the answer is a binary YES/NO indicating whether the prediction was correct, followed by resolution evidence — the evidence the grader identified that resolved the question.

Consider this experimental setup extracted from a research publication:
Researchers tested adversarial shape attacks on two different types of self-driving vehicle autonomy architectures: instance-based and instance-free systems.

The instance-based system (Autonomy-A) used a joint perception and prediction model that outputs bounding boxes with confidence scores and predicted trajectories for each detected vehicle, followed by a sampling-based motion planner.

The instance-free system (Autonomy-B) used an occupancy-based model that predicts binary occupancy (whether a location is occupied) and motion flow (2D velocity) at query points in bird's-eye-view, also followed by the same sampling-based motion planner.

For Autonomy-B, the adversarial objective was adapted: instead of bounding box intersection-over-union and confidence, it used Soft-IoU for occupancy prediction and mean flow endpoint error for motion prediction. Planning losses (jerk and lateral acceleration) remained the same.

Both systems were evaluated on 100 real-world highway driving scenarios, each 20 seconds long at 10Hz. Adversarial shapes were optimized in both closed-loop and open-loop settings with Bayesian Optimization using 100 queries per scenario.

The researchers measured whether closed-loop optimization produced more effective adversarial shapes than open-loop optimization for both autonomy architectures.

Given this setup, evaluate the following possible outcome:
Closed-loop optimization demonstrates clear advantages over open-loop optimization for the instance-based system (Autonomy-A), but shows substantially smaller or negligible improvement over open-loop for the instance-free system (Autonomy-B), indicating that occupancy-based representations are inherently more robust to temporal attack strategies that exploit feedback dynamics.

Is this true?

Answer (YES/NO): NO